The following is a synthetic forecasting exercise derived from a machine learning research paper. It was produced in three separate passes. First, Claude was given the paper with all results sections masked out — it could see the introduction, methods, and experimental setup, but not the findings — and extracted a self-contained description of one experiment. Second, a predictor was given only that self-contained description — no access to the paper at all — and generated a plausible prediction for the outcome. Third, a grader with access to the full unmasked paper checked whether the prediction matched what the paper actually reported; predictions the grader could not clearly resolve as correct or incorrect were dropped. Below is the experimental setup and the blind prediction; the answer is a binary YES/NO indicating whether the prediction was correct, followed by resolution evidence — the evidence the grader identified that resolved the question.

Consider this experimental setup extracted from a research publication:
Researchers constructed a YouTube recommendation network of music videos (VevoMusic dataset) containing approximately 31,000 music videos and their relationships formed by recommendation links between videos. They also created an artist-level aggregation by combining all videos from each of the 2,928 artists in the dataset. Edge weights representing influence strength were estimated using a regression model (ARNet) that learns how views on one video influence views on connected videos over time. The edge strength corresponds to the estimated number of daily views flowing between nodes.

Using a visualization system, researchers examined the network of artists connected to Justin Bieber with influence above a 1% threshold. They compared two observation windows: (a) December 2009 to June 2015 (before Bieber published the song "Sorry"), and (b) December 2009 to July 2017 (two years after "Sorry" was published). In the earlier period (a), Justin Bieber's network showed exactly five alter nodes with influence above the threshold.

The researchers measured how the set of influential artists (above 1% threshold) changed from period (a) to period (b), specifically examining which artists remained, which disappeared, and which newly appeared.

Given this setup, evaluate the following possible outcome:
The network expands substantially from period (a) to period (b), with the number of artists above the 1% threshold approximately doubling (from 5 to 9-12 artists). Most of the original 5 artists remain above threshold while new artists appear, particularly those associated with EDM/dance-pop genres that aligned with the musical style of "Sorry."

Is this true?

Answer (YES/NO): NO